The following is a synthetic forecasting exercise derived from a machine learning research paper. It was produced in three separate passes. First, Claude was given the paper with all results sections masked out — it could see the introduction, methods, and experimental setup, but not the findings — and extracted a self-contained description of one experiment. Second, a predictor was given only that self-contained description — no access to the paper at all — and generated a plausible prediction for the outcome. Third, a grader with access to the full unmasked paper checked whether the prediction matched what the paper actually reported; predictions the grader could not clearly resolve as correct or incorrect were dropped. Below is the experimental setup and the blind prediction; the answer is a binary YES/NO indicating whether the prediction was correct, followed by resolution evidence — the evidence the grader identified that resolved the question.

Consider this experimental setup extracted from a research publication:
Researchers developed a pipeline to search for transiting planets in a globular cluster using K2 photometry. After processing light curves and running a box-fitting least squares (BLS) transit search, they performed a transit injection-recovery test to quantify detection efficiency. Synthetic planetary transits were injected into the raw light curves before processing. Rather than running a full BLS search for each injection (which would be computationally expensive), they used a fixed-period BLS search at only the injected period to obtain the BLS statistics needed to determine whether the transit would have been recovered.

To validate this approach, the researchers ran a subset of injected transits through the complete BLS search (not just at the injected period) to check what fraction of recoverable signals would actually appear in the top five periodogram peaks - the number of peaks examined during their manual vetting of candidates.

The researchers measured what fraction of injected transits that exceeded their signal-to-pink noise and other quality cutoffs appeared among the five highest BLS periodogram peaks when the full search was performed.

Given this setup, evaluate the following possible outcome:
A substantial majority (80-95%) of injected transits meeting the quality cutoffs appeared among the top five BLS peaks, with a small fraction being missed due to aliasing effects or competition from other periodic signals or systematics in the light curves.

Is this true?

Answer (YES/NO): NO